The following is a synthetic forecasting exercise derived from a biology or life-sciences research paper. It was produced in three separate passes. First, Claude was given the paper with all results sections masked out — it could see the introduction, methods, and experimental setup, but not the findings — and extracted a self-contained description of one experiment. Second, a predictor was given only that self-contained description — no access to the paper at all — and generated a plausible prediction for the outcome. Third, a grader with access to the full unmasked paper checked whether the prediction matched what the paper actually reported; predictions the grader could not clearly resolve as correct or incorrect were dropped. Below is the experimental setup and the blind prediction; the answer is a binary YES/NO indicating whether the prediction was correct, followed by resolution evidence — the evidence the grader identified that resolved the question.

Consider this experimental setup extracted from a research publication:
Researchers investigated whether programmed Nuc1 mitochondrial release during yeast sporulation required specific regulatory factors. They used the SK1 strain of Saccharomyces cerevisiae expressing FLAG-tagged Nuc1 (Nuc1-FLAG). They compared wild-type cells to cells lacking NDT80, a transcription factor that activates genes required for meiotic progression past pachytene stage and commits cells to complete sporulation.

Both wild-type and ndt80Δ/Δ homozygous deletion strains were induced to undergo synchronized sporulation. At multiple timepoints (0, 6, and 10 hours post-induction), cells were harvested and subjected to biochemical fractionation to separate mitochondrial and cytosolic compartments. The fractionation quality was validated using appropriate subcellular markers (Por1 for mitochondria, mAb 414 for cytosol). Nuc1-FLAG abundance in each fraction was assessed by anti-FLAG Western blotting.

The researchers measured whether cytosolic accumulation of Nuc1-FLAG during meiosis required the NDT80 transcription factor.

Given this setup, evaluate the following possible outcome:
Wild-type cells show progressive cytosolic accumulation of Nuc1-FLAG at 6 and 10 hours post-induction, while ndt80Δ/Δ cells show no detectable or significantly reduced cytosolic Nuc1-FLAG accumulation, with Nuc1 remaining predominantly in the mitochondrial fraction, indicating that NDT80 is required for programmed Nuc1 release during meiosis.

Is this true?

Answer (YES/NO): YES